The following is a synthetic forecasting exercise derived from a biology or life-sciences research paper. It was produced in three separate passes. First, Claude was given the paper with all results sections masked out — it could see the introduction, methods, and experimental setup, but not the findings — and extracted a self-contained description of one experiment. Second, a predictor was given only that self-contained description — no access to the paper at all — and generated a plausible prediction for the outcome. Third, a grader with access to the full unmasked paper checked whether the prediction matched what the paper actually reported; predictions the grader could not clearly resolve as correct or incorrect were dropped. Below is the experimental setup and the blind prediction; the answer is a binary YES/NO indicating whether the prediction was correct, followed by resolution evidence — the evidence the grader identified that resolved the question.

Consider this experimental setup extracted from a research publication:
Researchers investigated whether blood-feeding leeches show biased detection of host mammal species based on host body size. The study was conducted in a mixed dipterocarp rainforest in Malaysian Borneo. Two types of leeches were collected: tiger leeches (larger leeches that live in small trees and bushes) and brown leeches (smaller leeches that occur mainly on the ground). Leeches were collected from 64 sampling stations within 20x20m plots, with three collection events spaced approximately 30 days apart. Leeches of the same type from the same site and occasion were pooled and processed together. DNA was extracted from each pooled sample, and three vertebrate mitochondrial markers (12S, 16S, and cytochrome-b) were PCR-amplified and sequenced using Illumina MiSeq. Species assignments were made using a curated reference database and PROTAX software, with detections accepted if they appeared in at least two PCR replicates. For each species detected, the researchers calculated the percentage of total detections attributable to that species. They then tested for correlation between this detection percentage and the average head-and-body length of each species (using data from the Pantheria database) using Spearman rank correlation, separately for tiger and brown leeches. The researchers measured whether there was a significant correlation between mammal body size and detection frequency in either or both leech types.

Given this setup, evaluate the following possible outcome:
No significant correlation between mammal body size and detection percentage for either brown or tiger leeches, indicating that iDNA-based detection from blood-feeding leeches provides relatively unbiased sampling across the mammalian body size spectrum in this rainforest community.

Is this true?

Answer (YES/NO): NO